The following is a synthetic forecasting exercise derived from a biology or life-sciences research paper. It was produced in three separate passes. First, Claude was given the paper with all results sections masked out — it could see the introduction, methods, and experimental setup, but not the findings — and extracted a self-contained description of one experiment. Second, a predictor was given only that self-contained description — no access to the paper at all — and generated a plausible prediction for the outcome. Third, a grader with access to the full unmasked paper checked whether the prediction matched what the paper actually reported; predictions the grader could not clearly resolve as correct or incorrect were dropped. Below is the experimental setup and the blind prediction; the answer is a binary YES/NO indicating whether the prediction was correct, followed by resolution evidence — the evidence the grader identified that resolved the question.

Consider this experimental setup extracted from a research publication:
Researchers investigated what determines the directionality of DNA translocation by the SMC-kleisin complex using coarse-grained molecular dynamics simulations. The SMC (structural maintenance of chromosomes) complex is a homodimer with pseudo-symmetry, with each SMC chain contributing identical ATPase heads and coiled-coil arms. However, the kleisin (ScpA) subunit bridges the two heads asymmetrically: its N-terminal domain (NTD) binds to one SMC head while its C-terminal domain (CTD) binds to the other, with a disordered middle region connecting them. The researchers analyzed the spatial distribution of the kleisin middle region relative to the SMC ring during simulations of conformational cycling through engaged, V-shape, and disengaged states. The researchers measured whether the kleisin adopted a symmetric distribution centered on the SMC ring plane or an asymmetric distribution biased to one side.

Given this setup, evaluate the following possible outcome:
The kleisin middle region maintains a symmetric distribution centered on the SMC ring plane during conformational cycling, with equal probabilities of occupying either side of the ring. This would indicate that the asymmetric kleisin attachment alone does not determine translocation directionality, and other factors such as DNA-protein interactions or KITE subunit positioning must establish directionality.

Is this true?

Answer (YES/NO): NO